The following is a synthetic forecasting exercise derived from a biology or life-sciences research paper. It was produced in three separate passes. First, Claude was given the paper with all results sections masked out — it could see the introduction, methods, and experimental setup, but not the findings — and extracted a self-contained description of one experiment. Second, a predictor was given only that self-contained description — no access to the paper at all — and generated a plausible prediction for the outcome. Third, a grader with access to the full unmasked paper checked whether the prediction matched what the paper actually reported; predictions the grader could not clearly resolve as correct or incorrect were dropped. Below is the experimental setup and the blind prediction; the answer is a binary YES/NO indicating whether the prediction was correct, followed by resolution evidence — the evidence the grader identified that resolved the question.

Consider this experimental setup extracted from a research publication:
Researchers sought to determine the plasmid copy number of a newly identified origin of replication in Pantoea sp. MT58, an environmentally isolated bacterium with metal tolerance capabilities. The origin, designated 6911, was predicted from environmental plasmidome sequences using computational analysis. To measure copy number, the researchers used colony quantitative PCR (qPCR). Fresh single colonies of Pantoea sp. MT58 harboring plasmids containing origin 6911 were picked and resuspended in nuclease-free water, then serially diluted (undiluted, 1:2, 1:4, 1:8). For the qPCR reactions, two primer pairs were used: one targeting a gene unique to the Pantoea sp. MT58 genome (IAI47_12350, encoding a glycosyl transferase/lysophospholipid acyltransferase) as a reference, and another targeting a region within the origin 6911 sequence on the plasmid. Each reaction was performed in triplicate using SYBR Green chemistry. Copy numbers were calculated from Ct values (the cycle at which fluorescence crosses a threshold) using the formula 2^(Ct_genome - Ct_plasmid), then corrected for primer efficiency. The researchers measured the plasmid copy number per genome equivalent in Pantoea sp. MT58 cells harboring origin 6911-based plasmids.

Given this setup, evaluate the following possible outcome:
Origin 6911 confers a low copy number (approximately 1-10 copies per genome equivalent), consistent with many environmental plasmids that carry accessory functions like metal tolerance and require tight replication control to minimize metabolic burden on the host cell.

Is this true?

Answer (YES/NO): YES